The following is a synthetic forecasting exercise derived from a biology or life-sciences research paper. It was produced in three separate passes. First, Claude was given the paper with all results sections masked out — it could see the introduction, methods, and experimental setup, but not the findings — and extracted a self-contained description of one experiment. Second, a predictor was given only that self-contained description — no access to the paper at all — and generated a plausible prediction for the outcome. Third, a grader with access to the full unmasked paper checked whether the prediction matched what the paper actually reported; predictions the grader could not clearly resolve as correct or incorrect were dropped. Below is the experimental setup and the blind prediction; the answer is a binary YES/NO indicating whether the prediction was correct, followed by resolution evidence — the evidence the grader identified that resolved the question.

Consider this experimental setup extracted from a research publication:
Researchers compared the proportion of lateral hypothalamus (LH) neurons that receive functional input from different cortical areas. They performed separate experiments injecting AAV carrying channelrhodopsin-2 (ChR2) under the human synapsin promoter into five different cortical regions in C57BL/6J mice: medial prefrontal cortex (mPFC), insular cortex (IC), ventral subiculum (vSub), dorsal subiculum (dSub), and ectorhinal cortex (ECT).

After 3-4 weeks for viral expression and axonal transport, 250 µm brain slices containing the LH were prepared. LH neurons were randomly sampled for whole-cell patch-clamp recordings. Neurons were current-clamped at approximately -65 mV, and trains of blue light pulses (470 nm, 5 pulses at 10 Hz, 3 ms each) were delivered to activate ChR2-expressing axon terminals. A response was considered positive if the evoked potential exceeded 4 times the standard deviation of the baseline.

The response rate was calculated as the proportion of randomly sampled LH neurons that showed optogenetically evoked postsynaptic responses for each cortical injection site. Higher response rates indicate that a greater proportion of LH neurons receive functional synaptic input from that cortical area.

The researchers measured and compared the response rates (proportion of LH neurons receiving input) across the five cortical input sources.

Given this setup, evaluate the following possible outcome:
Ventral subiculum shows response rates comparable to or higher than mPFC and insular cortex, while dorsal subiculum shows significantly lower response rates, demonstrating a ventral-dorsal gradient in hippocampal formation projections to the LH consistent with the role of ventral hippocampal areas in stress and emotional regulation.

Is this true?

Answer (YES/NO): NO